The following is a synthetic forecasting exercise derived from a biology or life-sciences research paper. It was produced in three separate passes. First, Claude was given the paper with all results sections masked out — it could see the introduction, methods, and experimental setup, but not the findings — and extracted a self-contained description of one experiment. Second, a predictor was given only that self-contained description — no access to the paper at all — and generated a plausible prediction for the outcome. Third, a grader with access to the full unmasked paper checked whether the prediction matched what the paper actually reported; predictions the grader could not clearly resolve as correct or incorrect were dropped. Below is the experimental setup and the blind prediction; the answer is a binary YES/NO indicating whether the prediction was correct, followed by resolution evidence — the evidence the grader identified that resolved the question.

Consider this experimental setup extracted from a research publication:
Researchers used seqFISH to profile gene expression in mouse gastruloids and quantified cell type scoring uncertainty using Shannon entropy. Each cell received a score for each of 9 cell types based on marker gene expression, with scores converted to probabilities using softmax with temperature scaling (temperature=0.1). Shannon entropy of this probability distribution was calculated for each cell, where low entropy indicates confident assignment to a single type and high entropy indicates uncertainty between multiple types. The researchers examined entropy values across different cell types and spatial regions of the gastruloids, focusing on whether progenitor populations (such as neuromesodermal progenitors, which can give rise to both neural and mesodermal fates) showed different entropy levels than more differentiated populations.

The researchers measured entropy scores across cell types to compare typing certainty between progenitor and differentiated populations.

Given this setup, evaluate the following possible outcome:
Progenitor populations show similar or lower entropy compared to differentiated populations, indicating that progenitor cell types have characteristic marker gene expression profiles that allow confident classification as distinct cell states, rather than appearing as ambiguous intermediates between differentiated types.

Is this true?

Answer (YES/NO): YES